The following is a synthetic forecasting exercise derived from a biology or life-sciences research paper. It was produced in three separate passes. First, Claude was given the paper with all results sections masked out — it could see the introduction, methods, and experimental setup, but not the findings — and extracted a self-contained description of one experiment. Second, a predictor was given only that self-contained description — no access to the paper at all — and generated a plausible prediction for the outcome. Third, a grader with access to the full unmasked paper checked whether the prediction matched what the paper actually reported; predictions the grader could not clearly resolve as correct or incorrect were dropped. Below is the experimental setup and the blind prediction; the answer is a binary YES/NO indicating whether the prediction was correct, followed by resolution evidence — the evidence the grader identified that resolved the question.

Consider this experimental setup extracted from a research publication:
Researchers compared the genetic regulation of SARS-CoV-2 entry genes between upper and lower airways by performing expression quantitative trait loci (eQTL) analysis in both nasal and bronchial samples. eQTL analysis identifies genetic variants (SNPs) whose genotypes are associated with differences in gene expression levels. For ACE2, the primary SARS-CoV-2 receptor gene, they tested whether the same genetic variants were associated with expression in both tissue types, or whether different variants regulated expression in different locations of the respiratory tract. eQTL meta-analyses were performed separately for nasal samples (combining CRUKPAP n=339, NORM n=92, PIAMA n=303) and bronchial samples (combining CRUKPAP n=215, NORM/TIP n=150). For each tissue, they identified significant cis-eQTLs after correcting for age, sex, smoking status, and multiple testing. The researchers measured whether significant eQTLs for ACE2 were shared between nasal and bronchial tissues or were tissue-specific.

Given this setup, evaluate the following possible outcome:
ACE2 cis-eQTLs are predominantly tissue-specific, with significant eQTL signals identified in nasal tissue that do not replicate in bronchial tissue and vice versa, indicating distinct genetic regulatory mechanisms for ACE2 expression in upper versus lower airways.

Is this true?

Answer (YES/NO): NO